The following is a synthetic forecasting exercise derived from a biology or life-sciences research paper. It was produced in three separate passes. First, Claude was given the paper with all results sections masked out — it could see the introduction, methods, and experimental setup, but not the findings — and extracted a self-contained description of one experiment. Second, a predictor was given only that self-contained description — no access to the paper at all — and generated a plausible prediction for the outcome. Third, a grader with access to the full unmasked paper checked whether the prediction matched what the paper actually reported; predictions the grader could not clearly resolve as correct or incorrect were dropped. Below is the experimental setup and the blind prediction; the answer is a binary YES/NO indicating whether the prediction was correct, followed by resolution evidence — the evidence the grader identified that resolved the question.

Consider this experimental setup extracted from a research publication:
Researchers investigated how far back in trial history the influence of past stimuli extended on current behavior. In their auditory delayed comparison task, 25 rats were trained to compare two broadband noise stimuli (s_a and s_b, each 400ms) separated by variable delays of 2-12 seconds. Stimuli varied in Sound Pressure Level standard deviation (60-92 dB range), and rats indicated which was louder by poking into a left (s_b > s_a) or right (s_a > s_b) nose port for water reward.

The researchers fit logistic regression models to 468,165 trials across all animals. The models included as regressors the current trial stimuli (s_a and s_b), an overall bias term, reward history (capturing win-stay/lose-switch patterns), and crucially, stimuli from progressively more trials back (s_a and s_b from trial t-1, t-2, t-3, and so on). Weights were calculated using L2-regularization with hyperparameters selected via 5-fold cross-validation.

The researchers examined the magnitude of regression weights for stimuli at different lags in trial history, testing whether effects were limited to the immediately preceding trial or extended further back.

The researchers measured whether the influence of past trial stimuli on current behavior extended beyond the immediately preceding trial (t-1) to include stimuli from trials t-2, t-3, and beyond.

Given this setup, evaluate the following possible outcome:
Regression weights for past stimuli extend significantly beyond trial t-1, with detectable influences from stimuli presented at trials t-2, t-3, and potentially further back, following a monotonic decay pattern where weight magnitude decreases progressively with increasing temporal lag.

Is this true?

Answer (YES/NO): YES